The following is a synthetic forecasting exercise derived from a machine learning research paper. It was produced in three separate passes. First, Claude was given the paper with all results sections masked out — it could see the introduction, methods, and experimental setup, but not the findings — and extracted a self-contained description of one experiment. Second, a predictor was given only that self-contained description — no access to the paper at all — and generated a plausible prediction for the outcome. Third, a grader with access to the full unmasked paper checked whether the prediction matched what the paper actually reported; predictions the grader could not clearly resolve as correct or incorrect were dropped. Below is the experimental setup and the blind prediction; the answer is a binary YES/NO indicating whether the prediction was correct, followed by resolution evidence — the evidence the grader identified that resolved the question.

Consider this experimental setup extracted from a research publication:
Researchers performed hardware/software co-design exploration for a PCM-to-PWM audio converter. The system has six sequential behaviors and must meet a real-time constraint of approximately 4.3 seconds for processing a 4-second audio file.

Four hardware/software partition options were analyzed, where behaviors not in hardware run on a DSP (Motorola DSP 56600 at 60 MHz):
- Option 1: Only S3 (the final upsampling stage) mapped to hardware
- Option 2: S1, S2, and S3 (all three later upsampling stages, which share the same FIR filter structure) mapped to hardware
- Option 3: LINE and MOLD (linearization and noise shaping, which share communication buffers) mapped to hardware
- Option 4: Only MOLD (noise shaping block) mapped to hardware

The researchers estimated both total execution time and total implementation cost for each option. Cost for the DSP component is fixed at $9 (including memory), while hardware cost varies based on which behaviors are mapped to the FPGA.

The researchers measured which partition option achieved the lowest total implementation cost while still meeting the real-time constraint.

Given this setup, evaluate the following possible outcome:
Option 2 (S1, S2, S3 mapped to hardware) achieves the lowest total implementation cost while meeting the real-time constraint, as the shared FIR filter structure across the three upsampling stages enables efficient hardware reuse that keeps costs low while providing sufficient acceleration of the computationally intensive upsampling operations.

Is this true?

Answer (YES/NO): NO